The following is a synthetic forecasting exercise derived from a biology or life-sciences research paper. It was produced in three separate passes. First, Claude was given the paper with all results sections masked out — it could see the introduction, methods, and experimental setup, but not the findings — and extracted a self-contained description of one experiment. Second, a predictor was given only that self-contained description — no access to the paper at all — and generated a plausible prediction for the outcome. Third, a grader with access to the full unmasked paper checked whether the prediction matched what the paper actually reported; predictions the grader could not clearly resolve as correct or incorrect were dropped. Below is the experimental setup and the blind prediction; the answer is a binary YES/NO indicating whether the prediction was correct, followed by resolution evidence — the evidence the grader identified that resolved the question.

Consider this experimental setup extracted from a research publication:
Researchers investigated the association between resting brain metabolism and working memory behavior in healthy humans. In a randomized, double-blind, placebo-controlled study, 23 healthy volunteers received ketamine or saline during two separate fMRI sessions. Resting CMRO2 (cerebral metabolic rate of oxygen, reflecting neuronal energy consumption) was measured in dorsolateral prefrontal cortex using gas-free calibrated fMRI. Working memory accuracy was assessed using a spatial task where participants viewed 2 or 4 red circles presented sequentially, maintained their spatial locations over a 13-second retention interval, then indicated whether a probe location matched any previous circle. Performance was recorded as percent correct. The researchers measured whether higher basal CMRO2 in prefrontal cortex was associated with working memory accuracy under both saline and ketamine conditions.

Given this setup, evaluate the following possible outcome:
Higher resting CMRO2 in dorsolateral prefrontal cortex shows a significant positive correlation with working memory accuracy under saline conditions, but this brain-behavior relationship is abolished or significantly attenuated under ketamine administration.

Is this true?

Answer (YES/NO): NO